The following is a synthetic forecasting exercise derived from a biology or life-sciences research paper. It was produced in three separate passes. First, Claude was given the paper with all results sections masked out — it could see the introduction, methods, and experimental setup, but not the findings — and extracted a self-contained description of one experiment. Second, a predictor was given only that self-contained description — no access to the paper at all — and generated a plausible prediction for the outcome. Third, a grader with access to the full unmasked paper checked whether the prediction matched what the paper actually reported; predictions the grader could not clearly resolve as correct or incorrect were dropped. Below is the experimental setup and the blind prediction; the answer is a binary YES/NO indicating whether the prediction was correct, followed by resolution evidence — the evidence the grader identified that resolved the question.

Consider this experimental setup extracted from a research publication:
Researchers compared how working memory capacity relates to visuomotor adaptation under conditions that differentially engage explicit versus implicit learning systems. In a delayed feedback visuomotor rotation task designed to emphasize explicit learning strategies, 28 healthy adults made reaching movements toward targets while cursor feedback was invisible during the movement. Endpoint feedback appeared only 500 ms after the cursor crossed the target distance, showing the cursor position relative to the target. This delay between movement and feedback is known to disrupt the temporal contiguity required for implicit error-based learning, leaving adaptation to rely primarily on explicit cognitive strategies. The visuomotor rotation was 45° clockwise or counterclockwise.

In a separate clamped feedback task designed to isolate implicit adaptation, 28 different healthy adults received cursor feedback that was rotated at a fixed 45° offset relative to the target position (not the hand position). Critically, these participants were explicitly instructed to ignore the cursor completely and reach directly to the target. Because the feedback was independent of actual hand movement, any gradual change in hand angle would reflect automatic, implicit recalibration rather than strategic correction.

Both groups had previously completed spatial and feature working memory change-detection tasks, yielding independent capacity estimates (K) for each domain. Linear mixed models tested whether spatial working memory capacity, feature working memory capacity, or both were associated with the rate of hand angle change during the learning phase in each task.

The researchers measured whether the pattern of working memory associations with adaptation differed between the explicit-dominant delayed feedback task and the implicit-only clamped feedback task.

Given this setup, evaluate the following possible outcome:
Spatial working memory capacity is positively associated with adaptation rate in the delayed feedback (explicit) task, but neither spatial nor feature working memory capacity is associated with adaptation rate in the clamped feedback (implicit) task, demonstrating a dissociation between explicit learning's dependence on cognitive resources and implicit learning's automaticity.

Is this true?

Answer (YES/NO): NO